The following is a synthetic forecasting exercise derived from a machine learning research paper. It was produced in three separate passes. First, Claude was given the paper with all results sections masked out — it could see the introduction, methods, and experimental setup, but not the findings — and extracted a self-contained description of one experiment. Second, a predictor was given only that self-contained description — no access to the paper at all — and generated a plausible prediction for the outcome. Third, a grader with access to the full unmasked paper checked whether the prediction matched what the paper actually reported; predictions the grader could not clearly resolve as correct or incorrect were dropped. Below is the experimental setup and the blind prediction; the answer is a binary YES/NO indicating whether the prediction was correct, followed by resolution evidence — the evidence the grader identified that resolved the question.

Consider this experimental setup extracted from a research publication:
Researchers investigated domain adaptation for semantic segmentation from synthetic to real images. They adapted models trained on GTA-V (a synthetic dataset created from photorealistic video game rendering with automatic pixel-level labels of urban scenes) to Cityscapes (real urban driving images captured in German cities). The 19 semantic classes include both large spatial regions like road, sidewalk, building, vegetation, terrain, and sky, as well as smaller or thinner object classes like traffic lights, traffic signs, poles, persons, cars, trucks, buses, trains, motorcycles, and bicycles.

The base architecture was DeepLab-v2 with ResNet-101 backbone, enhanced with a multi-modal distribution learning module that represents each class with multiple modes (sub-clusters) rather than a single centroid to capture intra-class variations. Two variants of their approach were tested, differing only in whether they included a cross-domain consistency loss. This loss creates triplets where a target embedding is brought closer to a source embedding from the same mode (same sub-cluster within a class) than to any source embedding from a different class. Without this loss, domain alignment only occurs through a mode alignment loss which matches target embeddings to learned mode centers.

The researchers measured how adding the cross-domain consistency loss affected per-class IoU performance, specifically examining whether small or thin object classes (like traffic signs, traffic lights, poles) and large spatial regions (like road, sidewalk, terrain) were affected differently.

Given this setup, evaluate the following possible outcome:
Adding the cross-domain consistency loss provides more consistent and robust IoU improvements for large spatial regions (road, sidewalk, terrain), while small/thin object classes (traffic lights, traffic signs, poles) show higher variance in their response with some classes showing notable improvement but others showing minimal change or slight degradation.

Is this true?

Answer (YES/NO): NO